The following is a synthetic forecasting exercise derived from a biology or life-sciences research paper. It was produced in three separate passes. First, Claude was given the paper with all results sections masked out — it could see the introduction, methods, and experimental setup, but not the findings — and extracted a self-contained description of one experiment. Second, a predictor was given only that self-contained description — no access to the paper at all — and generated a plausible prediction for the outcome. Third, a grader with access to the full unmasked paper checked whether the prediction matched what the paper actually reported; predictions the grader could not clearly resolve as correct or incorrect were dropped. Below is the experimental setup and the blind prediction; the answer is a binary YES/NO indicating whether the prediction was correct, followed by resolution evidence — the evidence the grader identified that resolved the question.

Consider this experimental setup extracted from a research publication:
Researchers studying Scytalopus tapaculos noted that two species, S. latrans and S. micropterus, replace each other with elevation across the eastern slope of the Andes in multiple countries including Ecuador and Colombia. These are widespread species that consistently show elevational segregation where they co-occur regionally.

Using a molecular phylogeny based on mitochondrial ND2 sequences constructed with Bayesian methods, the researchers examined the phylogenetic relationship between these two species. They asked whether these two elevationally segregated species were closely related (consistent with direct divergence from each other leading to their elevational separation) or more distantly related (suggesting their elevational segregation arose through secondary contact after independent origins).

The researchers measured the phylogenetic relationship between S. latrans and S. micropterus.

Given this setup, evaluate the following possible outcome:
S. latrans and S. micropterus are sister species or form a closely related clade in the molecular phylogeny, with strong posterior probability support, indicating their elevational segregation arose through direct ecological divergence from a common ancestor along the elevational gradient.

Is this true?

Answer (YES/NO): NO